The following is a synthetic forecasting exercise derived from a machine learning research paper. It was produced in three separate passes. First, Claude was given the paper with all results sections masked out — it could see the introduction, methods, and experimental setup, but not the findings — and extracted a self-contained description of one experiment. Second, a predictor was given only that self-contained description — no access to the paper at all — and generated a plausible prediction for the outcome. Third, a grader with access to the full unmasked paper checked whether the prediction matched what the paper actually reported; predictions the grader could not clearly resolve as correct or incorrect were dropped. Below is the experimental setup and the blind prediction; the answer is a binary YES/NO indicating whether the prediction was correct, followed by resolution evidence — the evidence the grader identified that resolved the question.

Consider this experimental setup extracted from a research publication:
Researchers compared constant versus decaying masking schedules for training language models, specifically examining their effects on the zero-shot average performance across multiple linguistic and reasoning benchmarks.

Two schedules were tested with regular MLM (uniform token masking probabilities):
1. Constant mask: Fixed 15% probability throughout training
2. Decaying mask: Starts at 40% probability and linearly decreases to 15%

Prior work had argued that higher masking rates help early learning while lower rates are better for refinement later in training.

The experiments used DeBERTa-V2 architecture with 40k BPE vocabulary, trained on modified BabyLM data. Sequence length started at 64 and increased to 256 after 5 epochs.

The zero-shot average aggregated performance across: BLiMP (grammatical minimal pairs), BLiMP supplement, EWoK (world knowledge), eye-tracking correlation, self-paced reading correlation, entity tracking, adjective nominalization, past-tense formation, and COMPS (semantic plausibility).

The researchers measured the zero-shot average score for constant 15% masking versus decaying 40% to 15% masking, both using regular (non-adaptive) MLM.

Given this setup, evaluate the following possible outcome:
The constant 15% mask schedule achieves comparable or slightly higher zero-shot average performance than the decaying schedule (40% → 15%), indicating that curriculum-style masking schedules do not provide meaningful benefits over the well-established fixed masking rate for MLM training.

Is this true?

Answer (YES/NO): NO